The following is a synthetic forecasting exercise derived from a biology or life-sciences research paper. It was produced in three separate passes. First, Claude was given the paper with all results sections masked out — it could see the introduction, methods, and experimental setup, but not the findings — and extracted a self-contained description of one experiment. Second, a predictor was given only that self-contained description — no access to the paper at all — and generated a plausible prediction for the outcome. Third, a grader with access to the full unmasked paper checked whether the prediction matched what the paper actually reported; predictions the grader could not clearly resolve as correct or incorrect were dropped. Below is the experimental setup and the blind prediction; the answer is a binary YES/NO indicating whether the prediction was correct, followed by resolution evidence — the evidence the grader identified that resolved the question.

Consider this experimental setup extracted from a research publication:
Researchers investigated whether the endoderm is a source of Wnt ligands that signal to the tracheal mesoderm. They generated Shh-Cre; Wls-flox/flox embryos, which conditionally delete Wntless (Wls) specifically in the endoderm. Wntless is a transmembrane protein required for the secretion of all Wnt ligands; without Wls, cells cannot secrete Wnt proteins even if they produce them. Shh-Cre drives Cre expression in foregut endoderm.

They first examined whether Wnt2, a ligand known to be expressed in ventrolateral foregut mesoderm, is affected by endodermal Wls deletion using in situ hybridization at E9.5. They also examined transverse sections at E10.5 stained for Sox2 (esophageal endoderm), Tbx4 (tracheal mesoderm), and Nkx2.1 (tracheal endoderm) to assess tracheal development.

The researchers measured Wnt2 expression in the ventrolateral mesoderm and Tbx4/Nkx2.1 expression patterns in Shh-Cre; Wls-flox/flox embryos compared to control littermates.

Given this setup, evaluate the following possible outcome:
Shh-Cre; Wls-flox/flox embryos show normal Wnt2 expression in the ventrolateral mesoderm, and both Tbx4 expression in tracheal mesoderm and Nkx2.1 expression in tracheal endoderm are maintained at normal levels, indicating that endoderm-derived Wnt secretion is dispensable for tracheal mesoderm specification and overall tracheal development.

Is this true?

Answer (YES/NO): NO